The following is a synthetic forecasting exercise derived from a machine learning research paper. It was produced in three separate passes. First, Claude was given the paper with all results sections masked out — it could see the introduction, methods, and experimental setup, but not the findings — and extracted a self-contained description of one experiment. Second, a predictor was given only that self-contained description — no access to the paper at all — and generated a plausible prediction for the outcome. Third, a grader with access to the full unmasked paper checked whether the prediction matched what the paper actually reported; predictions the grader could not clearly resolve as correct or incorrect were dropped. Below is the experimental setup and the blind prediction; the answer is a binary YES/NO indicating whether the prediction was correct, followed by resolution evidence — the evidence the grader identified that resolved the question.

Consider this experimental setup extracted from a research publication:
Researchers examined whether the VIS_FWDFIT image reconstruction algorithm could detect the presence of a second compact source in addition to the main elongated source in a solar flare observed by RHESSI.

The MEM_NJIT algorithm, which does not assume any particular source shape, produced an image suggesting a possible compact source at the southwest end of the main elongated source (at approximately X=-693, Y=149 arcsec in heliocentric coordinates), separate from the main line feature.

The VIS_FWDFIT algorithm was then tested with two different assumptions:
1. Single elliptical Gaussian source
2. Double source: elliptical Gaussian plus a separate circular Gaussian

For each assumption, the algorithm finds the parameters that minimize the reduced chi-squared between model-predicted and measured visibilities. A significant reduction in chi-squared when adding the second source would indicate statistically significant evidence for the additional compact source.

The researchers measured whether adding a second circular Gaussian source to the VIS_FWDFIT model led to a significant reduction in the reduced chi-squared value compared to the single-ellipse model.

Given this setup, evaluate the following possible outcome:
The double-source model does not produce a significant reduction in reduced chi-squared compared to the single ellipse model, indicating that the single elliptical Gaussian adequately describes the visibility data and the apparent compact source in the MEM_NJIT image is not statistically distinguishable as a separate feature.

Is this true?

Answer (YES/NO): YES